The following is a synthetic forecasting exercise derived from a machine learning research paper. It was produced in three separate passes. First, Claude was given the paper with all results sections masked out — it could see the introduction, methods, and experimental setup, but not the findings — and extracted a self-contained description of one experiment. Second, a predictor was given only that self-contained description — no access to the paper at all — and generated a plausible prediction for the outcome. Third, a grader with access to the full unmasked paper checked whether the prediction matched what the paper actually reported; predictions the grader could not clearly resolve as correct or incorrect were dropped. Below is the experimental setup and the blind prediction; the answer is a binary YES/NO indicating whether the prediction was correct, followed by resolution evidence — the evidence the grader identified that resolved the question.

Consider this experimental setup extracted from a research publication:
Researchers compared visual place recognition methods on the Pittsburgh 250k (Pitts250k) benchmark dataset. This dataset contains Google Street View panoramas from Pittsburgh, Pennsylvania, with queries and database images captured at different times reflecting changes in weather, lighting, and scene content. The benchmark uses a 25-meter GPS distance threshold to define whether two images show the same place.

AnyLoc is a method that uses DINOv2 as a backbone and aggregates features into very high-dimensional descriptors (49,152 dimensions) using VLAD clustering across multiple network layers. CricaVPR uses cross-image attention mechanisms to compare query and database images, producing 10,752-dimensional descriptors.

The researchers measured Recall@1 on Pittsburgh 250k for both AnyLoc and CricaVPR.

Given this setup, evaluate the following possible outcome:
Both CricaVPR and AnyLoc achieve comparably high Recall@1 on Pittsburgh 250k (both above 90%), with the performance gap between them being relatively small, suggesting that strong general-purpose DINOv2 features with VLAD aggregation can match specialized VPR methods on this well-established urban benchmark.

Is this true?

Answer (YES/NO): NO